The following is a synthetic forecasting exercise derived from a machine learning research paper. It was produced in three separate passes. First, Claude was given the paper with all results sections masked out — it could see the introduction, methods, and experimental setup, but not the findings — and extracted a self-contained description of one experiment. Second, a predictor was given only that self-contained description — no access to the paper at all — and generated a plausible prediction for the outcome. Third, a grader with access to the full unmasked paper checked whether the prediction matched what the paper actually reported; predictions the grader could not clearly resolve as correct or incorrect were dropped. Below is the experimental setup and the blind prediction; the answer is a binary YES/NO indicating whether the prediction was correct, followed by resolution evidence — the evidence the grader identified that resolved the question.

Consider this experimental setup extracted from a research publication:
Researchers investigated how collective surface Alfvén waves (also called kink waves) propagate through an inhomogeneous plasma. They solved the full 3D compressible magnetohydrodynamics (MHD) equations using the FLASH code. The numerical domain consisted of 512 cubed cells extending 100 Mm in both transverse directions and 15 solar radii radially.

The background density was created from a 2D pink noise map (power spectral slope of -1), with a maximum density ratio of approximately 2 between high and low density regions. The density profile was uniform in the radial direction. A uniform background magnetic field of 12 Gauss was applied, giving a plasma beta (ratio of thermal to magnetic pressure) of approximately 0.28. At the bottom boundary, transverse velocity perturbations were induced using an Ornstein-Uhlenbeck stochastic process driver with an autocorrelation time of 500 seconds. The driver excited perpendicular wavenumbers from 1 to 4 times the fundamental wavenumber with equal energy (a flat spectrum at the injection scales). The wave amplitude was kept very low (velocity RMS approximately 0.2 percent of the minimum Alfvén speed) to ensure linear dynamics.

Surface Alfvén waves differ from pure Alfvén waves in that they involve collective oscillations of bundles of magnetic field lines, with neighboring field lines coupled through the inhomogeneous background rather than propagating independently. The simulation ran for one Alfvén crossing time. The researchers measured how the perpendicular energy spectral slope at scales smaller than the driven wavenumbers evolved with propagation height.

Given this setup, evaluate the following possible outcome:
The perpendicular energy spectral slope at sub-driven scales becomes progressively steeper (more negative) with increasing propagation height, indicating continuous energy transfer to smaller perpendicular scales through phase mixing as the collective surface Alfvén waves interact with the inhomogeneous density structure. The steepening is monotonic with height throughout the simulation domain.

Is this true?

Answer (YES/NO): NO